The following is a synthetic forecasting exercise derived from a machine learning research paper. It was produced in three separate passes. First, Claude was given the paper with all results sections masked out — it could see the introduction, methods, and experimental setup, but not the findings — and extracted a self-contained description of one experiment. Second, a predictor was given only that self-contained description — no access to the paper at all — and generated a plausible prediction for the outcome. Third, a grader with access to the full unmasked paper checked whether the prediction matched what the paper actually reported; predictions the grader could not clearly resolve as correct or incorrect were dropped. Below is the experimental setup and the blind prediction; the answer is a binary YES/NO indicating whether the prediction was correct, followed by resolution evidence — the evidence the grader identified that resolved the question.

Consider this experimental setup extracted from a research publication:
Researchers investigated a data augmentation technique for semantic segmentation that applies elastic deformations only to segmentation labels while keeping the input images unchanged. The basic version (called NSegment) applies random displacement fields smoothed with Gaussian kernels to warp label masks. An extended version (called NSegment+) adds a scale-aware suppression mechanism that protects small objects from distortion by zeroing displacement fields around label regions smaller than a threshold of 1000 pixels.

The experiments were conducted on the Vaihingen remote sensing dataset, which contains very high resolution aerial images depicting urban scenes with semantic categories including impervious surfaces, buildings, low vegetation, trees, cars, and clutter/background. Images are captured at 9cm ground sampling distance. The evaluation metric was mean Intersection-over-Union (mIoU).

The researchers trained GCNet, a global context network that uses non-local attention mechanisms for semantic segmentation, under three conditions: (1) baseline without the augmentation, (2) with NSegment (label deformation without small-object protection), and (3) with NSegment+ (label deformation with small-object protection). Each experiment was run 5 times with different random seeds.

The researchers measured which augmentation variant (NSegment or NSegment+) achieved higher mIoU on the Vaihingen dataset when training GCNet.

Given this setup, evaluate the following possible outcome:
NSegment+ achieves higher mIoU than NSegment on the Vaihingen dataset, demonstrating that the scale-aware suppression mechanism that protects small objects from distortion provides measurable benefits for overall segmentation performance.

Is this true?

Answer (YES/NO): NO